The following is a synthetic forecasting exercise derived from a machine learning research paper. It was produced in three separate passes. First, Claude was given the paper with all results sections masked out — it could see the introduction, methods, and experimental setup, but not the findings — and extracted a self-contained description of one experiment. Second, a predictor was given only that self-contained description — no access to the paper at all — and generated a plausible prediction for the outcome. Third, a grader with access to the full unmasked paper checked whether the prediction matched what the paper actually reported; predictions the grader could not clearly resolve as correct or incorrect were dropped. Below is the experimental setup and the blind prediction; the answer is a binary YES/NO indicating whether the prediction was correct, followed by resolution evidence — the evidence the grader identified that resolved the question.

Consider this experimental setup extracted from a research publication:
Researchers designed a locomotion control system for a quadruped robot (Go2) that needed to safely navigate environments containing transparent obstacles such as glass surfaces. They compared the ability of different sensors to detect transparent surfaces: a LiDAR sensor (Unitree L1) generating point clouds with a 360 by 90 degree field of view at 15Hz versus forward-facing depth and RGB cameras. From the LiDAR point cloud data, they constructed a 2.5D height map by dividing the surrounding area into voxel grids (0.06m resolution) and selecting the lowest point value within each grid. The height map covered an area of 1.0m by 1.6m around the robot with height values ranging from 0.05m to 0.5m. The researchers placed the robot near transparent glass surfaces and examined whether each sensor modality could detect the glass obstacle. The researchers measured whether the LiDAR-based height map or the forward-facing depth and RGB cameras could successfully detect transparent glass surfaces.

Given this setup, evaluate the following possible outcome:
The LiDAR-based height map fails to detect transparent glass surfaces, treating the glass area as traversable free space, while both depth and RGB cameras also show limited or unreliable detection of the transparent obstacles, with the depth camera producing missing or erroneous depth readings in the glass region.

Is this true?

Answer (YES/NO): NO